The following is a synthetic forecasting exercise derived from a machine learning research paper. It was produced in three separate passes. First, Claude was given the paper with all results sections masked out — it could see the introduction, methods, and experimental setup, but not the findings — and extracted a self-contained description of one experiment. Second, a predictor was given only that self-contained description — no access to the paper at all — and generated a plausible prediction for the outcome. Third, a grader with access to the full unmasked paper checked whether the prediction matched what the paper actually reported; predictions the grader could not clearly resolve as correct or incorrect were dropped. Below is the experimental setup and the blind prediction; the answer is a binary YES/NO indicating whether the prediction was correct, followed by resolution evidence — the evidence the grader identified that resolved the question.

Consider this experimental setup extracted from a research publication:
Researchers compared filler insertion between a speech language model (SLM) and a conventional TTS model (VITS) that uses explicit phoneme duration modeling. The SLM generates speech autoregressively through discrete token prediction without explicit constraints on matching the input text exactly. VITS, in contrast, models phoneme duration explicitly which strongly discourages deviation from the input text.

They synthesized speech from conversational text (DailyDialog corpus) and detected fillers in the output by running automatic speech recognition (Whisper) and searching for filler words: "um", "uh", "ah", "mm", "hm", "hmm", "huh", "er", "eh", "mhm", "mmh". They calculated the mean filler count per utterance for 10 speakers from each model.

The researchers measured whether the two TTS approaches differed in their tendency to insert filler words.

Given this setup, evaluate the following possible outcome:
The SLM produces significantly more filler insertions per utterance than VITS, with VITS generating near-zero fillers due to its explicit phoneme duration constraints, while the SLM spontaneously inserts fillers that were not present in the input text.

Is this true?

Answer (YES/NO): YES